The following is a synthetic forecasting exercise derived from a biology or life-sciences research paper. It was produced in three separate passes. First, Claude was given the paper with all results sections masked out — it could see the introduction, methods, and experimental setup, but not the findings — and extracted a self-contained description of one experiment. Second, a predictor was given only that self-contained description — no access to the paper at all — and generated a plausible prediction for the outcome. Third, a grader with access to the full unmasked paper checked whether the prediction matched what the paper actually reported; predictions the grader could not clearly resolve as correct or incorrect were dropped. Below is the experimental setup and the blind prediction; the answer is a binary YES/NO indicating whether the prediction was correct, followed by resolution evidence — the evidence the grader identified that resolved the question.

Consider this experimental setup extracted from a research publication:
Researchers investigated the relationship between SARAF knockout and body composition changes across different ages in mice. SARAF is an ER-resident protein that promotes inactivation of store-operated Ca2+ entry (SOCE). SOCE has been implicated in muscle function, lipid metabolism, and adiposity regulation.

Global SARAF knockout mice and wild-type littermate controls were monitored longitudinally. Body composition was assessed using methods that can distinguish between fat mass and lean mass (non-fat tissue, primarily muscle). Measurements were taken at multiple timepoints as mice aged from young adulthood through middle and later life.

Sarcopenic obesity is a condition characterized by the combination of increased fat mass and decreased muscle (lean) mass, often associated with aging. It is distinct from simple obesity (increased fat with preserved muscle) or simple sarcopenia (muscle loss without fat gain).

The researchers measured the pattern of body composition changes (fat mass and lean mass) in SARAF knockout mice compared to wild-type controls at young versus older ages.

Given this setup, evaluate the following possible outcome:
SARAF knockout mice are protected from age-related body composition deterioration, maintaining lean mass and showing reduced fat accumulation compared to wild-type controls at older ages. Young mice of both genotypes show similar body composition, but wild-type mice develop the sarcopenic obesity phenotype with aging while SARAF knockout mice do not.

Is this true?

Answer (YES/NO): NO